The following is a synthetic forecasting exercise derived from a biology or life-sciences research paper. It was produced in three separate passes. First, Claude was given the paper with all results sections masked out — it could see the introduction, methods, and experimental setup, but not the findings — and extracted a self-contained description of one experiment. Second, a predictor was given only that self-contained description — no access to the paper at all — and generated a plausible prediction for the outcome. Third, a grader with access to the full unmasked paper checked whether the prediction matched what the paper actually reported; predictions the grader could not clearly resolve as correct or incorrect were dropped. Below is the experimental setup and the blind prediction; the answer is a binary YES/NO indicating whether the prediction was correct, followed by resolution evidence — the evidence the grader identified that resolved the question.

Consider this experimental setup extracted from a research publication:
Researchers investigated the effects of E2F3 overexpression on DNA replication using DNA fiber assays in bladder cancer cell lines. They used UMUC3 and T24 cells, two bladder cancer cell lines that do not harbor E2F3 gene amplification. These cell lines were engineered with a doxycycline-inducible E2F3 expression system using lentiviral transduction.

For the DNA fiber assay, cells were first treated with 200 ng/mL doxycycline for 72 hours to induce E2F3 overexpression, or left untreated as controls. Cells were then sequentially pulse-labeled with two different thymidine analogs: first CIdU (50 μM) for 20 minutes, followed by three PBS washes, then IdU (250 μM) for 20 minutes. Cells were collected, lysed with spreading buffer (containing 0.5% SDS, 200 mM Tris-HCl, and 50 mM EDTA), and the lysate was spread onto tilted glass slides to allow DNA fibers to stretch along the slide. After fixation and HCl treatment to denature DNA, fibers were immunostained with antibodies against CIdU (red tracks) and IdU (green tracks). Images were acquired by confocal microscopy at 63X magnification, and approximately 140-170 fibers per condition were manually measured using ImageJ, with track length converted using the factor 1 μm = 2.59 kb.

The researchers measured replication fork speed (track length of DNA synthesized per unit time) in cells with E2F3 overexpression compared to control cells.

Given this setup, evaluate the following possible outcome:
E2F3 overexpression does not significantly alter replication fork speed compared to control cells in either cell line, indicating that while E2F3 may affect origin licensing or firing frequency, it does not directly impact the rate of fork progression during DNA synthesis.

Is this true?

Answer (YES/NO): NO